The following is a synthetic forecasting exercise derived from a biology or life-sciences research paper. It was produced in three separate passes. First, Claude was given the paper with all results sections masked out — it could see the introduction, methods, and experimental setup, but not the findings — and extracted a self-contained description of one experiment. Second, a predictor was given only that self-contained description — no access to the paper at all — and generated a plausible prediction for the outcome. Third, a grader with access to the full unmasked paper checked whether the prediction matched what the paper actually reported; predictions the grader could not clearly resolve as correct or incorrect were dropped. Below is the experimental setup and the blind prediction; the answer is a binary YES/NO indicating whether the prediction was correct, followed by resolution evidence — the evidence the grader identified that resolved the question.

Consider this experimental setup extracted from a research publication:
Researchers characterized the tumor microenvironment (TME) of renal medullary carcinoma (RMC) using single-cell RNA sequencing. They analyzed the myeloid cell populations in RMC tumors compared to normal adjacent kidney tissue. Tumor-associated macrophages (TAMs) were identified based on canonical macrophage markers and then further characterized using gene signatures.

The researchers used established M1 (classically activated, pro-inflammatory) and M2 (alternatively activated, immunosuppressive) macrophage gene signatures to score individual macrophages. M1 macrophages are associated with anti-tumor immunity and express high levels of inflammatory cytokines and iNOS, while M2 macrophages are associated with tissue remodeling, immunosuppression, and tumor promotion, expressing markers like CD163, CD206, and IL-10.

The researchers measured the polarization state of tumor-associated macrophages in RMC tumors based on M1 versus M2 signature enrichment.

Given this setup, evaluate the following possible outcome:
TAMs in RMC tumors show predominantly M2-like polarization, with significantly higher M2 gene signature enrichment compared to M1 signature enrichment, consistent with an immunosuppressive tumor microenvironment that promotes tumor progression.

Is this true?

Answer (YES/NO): YES